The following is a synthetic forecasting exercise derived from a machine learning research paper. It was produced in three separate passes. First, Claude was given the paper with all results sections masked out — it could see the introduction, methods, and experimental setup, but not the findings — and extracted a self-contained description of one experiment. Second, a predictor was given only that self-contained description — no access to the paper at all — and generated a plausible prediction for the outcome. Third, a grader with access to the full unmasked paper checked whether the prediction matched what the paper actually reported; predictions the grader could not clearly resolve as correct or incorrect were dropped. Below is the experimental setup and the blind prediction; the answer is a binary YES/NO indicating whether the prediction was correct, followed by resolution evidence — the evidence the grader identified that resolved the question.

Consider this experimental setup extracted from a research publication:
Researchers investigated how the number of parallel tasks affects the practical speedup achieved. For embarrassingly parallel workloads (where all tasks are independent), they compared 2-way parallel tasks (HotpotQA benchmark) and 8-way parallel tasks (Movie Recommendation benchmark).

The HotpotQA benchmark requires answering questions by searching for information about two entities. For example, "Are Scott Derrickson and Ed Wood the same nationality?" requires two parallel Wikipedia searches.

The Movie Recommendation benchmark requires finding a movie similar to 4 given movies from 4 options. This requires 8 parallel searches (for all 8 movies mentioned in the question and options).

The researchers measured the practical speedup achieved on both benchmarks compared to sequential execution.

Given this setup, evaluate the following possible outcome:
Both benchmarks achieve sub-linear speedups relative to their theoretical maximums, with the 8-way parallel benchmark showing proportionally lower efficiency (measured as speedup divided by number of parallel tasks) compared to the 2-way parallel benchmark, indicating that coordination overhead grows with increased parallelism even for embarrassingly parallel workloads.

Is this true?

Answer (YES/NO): YES